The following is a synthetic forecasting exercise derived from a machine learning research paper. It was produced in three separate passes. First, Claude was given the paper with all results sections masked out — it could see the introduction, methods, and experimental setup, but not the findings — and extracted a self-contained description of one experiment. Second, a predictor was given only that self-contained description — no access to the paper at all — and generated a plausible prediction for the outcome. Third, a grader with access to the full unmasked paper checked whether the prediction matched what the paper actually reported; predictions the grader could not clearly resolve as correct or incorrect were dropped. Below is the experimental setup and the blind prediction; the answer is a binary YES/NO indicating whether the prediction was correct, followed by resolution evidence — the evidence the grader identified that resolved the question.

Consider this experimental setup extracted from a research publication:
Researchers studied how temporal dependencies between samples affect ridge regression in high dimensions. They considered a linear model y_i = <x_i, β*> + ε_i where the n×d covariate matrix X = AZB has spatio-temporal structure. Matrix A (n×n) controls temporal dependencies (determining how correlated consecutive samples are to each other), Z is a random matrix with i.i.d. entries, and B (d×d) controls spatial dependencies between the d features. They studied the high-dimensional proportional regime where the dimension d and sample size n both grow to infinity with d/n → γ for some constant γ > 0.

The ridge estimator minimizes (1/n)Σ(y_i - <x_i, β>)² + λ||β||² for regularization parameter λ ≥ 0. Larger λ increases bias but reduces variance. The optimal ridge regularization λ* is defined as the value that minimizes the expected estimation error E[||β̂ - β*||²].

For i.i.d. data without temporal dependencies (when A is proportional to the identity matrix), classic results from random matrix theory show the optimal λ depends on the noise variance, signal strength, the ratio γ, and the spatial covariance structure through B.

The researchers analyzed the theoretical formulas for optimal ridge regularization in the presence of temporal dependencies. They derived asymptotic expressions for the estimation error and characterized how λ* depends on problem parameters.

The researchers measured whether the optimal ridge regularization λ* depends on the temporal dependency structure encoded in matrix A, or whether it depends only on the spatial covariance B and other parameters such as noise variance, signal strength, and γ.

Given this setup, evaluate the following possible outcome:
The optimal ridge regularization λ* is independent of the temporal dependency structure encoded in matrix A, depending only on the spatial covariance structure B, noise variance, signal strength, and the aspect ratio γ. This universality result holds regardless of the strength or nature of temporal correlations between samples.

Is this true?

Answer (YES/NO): NO